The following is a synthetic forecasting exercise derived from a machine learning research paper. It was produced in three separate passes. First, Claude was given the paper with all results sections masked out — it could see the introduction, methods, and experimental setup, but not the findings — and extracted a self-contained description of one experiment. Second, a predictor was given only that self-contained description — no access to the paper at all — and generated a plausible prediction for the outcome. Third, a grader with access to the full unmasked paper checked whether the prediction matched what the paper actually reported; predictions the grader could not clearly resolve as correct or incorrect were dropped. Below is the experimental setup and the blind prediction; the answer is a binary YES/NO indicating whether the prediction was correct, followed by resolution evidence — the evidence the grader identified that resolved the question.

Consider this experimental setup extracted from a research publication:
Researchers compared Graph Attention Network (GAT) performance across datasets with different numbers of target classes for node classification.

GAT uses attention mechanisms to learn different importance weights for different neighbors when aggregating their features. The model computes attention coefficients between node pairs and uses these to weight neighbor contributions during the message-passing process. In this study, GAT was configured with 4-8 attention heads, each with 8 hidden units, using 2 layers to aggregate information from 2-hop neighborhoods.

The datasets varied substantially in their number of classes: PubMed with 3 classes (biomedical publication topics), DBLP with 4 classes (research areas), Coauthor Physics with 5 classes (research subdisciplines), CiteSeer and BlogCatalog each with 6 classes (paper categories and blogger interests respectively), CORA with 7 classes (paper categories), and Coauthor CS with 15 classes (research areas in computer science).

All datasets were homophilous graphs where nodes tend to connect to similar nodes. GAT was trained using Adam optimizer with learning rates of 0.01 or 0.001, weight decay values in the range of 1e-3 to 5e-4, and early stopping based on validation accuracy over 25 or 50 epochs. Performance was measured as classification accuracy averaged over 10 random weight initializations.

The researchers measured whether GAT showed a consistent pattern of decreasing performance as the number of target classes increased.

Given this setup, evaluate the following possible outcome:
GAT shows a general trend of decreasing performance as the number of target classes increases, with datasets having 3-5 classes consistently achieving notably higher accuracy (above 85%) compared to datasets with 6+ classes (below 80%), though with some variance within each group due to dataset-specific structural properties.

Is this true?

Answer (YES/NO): NO